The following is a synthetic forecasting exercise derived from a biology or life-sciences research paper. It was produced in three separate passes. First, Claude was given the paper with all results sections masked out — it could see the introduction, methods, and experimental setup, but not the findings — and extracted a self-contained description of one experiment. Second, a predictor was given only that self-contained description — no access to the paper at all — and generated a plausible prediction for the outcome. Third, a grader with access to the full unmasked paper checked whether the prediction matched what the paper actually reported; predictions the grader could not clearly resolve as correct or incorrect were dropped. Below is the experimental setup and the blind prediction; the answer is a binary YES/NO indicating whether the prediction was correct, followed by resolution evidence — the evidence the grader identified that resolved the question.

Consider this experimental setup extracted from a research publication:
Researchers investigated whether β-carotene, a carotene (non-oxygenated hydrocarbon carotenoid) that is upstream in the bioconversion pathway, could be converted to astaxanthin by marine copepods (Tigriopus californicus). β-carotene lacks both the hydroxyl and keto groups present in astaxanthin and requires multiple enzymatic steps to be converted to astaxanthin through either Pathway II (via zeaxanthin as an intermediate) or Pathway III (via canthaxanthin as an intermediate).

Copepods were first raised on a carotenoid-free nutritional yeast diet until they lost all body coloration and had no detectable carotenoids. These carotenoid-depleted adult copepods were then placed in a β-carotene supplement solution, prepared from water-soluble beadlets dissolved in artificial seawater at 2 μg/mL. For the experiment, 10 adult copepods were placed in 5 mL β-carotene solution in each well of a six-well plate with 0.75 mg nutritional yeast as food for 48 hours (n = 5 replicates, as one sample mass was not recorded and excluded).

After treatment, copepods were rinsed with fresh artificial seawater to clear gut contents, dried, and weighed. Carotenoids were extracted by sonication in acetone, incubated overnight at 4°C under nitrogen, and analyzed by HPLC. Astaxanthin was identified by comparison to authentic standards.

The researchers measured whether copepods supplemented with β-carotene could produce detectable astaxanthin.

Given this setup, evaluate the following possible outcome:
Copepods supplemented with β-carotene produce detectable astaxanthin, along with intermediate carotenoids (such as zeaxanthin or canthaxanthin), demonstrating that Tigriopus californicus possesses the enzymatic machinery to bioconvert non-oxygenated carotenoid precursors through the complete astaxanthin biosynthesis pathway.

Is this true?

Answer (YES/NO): NO